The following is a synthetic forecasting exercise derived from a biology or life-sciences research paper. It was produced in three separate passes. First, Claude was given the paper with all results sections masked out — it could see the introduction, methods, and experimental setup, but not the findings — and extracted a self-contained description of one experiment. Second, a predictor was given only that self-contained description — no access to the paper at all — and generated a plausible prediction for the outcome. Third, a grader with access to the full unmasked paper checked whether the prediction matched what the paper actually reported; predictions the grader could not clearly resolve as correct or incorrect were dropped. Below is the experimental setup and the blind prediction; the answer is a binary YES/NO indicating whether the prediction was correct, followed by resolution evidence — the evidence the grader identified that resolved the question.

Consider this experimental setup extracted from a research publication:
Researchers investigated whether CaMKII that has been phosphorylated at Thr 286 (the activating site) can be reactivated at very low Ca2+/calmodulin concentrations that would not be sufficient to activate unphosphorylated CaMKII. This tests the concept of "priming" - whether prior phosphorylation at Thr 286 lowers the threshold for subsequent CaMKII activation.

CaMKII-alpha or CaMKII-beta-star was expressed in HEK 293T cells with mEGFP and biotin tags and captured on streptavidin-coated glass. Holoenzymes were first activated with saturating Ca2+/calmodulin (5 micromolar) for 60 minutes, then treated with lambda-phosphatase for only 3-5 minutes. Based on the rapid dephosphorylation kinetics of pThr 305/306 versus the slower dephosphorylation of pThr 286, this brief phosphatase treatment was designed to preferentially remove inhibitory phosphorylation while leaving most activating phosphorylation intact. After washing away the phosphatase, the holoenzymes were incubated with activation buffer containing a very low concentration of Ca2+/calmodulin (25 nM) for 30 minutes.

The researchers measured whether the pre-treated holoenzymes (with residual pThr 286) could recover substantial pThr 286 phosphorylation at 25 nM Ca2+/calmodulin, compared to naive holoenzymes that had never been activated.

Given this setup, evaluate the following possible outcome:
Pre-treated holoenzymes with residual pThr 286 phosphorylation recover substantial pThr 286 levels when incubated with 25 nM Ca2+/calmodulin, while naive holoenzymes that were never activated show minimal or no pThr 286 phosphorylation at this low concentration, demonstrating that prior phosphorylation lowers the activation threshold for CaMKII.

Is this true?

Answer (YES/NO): YES